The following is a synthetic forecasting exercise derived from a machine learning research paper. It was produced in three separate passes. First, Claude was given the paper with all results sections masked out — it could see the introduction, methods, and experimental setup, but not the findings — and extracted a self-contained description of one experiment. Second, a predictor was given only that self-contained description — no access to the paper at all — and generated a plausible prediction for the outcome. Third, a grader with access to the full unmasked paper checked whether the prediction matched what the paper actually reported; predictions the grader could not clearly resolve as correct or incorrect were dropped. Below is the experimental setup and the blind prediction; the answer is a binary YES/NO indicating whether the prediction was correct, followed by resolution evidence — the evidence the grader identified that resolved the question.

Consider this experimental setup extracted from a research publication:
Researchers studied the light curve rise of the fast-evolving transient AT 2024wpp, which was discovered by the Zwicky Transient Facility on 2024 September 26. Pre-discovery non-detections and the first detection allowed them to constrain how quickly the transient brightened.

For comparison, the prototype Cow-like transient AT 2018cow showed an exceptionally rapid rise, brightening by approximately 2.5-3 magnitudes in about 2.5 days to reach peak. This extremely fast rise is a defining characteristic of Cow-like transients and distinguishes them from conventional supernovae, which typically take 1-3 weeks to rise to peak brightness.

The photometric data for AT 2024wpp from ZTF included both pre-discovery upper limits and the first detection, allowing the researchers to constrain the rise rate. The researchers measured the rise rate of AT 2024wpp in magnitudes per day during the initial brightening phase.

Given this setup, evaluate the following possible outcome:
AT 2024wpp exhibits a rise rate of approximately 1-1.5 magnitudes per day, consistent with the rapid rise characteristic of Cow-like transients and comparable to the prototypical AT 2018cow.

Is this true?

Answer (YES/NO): NO